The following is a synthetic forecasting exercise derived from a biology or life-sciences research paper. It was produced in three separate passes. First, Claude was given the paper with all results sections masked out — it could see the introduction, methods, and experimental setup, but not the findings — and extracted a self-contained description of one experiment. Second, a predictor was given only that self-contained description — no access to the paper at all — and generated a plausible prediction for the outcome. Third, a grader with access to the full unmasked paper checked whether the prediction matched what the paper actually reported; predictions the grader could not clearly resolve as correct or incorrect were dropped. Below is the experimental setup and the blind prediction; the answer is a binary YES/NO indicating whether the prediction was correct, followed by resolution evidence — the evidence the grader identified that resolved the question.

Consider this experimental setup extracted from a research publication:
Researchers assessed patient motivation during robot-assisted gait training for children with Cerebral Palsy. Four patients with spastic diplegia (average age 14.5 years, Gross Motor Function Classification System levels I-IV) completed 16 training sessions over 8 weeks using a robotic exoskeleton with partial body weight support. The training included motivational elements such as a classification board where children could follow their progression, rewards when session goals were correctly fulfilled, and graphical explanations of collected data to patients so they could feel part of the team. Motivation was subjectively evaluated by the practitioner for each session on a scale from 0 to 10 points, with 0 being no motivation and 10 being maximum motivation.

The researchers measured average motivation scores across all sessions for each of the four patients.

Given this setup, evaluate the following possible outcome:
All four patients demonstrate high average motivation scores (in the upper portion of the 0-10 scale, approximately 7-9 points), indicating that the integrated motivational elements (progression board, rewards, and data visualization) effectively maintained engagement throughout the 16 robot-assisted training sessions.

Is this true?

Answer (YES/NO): YES